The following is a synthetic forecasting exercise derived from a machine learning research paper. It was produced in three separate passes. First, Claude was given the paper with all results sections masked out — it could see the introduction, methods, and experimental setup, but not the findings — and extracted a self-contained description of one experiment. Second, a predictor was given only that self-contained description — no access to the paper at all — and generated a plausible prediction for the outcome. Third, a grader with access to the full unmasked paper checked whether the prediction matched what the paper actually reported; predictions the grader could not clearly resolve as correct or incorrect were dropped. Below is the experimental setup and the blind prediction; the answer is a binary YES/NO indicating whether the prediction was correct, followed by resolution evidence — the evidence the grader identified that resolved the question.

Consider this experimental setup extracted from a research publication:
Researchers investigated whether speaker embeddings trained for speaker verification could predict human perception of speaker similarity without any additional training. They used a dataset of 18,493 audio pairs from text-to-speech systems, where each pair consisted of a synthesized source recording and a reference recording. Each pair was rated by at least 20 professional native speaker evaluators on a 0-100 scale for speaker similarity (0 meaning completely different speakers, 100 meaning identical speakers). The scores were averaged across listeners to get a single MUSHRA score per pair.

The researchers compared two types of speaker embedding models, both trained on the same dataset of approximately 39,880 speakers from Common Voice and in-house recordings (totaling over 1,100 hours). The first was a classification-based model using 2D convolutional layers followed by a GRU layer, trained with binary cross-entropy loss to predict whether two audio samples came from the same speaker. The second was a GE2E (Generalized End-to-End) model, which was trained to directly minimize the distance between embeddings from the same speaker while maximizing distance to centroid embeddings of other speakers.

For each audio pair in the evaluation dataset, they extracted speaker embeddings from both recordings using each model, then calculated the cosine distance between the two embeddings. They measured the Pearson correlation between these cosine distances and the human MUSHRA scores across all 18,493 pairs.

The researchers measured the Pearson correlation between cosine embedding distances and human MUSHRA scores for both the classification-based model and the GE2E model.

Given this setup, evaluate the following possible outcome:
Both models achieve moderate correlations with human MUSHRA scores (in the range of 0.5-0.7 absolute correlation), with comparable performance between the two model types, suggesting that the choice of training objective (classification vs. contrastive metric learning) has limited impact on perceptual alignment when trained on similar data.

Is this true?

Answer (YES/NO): NO